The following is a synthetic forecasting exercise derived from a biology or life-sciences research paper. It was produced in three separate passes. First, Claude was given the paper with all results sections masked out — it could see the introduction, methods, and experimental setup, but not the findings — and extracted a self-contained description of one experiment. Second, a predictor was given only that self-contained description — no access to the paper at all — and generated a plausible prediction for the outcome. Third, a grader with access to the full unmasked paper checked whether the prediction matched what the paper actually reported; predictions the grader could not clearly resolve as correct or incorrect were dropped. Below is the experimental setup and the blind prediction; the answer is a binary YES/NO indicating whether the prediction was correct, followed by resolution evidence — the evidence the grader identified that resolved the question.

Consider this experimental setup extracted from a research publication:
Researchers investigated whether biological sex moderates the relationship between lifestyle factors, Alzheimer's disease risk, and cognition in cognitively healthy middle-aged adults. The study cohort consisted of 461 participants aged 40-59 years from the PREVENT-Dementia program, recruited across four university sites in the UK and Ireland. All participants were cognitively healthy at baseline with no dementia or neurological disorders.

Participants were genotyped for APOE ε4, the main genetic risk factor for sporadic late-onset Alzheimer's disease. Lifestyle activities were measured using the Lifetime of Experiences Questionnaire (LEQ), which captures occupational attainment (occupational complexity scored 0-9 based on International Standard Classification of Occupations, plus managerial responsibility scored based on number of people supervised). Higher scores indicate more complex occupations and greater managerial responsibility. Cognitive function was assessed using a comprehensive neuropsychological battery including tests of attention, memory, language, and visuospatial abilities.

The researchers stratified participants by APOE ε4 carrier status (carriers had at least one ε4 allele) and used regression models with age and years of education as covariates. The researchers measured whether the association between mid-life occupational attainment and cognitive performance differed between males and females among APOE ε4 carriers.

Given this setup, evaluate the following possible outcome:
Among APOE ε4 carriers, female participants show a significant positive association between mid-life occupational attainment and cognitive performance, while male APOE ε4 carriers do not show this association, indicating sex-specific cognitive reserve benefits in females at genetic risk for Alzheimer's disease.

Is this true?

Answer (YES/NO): NO